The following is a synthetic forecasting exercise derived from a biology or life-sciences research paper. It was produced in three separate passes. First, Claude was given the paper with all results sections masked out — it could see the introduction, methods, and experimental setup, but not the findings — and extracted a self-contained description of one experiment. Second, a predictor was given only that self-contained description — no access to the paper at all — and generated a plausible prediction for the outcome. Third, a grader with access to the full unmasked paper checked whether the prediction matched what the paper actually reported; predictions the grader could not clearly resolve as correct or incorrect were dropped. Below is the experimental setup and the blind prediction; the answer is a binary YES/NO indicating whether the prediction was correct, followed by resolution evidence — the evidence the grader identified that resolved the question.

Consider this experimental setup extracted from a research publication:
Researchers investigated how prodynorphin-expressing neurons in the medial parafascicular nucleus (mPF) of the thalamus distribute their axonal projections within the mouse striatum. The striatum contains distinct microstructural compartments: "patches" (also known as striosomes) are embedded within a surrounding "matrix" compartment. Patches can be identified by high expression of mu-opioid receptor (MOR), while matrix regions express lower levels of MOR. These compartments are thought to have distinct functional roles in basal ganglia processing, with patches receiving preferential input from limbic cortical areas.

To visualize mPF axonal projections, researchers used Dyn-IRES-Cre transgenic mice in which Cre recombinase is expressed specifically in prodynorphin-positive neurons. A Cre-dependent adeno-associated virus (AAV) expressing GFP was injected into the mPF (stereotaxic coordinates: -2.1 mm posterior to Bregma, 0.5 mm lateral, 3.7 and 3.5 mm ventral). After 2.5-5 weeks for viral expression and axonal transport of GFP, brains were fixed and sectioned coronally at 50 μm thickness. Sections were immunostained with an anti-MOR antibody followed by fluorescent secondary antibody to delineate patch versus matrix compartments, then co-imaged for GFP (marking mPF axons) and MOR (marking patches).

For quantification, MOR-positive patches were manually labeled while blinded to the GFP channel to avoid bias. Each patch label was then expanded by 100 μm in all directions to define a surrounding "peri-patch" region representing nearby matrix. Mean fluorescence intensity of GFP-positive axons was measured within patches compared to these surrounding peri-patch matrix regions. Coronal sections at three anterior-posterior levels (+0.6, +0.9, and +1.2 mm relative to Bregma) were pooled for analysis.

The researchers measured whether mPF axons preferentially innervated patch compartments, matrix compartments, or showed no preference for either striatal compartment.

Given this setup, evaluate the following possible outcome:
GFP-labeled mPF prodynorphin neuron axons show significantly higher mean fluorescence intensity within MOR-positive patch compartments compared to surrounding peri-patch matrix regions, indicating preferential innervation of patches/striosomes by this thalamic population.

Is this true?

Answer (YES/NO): NO